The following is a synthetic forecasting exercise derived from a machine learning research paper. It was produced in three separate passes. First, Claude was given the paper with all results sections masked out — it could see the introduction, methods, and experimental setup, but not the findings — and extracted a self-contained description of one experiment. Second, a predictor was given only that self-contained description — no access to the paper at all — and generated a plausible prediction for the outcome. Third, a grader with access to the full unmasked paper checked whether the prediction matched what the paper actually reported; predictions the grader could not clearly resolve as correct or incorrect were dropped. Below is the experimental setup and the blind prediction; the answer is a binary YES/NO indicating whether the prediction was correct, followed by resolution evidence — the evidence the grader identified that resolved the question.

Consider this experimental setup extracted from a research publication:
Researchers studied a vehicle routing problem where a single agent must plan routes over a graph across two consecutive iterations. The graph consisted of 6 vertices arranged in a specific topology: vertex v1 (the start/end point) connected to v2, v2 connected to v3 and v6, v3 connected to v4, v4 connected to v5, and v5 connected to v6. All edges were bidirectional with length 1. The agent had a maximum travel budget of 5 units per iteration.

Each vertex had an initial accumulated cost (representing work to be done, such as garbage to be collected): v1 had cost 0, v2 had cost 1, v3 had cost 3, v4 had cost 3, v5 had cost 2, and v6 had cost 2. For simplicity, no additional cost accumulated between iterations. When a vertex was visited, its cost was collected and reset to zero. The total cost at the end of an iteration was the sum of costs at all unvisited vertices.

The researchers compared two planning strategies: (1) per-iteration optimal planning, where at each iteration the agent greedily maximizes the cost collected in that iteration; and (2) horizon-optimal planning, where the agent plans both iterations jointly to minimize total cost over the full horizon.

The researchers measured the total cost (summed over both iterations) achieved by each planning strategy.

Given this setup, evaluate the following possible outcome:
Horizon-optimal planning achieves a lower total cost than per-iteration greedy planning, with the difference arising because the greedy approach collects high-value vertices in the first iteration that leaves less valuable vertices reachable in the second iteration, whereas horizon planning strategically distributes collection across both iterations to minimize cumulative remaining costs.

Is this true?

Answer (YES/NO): YES